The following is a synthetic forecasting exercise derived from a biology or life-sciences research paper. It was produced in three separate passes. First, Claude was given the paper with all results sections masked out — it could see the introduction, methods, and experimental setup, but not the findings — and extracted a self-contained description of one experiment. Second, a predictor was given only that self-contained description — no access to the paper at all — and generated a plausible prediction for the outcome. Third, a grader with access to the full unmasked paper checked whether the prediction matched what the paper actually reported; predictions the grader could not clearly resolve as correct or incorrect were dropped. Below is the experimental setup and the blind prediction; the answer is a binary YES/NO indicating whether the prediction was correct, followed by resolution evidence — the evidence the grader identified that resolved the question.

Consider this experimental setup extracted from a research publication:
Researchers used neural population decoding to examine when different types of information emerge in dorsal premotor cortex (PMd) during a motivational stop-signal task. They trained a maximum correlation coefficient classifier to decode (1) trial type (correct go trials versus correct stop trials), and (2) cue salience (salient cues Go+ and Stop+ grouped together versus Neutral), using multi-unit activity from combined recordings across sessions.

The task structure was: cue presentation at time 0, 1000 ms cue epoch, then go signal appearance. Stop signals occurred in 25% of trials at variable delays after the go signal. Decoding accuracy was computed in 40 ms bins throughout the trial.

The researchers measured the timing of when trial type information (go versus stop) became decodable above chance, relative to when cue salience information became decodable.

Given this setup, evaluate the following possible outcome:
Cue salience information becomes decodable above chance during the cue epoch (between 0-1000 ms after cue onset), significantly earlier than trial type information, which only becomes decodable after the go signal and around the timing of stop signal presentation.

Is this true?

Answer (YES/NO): YES